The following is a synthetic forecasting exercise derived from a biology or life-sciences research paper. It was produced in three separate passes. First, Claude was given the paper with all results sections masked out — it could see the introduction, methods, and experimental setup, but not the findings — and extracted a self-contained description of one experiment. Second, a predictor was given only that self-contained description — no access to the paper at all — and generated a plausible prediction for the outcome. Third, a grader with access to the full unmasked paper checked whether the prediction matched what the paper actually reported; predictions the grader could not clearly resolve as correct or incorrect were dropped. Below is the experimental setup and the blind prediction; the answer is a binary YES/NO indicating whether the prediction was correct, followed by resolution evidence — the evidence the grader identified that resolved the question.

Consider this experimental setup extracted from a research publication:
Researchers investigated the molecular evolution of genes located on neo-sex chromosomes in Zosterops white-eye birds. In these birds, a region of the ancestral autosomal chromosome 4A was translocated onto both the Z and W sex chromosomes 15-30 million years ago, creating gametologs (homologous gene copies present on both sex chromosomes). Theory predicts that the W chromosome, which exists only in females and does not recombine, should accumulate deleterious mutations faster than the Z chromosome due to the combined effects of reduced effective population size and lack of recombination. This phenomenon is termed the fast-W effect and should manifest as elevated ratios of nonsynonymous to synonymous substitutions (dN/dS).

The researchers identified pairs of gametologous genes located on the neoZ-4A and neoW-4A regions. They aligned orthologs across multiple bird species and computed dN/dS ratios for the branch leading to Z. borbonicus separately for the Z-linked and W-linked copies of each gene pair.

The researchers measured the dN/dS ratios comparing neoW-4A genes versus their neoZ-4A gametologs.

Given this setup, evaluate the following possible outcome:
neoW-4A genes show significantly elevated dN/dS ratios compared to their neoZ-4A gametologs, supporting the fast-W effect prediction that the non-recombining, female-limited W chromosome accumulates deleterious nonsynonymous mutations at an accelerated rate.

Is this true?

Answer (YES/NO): YES